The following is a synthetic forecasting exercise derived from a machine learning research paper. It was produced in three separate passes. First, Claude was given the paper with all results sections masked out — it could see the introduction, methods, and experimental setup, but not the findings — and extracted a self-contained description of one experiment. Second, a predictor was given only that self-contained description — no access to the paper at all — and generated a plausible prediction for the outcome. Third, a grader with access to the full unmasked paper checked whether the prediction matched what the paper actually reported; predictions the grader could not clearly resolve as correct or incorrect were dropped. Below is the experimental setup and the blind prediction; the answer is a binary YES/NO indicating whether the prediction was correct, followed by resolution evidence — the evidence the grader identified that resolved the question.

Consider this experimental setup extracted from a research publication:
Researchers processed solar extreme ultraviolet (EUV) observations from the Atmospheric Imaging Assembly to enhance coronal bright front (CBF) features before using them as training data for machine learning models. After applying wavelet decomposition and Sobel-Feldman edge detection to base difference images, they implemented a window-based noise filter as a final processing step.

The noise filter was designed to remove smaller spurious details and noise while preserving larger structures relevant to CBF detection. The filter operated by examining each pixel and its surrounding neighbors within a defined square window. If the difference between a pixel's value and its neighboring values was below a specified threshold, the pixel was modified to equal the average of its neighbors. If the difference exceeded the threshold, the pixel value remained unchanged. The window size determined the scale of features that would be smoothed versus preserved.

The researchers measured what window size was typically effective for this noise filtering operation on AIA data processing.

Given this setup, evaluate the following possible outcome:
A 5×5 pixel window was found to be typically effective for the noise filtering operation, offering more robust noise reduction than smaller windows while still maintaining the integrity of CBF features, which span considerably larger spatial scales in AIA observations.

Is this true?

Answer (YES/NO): NO